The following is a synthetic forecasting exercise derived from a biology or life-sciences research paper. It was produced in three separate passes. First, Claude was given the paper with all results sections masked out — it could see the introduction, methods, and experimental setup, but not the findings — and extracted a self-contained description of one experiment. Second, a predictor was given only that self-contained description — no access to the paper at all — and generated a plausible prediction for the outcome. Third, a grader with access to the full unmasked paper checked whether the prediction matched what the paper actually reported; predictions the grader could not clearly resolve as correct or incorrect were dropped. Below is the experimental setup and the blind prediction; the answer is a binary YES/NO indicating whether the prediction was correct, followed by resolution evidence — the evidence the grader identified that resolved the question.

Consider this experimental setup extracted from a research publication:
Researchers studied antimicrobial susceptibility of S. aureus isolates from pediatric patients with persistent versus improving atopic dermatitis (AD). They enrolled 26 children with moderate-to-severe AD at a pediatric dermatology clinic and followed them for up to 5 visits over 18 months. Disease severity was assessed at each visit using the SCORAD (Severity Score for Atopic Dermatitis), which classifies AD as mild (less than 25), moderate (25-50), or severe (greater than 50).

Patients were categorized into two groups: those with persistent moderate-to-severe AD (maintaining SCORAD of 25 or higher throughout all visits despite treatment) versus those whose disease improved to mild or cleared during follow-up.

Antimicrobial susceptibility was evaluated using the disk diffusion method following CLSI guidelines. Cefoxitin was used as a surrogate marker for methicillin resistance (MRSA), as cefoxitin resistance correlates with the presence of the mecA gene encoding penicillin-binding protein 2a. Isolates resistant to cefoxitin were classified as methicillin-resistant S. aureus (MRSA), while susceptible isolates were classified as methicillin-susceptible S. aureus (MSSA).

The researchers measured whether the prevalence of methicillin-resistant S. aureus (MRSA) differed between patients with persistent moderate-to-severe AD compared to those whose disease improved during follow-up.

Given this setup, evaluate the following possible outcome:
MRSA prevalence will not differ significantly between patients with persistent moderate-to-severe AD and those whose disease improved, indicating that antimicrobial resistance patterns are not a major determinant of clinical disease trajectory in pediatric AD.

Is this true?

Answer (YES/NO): NO